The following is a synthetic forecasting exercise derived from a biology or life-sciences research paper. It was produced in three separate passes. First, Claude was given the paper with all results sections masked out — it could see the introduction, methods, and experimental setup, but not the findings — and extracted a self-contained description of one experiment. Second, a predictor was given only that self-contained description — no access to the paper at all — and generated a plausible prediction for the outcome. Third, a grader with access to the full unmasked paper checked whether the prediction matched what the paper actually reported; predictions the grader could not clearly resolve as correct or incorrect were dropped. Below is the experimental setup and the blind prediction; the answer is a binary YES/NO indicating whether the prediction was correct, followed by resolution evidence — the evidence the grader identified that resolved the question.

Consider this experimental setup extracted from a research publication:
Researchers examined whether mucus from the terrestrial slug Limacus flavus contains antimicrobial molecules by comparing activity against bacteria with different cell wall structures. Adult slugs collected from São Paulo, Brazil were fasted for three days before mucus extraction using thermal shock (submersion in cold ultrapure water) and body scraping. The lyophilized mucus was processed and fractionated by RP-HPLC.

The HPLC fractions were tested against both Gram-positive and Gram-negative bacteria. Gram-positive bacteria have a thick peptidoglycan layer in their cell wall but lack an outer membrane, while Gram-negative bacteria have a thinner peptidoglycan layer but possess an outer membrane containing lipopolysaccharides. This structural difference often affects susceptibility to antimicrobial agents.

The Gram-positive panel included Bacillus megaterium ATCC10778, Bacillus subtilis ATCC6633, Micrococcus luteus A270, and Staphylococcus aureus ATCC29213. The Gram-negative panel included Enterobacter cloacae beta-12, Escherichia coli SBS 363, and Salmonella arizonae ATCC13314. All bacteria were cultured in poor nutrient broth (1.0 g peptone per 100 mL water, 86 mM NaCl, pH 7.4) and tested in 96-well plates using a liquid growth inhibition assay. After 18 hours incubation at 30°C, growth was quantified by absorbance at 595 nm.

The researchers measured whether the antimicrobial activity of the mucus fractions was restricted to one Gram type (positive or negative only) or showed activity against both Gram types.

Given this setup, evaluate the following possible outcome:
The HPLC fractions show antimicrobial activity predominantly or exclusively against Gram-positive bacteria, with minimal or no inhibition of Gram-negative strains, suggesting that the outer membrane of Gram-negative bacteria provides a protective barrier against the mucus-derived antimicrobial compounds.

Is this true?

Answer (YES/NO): NO